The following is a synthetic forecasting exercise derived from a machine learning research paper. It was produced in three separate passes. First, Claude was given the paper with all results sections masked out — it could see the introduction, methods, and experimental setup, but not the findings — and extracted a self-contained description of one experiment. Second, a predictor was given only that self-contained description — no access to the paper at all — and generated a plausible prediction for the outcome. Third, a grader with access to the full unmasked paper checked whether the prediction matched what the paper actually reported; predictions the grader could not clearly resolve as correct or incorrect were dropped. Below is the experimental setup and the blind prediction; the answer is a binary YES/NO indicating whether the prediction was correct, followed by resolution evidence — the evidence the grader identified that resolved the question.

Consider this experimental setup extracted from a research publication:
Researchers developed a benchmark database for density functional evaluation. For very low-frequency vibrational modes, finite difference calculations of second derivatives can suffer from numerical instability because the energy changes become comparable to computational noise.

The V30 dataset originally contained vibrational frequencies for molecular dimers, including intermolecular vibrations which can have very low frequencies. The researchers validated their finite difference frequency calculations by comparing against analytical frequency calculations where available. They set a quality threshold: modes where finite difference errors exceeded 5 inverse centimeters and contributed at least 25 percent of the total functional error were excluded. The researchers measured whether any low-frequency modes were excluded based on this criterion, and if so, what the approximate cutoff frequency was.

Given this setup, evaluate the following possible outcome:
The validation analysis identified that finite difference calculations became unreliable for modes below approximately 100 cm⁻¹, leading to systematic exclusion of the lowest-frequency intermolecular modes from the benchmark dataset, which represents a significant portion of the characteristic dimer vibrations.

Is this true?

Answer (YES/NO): NO